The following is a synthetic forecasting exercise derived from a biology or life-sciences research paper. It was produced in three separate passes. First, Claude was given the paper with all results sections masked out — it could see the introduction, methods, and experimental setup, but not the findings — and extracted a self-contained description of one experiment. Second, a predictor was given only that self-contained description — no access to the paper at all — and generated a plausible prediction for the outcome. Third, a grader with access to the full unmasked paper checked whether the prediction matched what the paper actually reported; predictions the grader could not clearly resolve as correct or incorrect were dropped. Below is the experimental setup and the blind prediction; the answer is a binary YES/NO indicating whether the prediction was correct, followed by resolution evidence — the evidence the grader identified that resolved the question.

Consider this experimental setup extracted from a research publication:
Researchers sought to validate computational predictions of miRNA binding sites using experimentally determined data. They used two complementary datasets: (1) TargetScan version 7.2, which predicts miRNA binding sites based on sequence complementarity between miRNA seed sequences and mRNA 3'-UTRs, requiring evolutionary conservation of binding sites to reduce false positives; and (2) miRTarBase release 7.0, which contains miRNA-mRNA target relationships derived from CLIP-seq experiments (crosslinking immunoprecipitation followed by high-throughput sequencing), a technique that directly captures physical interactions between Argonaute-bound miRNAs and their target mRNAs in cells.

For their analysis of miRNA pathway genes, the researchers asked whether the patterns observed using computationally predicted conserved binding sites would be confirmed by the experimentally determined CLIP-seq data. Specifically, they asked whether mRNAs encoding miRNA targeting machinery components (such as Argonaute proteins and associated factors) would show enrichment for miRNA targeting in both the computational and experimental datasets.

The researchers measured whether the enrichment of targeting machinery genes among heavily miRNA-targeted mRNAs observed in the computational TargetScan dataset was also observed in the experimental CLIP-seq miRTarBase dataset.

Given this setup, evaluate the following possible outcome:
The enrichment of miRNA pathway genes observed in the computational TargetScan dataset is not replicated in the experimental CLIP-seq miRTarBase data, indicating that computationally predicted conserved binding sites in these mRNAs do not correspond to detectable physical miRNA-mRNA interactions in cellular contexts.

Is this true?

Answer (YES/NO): NO